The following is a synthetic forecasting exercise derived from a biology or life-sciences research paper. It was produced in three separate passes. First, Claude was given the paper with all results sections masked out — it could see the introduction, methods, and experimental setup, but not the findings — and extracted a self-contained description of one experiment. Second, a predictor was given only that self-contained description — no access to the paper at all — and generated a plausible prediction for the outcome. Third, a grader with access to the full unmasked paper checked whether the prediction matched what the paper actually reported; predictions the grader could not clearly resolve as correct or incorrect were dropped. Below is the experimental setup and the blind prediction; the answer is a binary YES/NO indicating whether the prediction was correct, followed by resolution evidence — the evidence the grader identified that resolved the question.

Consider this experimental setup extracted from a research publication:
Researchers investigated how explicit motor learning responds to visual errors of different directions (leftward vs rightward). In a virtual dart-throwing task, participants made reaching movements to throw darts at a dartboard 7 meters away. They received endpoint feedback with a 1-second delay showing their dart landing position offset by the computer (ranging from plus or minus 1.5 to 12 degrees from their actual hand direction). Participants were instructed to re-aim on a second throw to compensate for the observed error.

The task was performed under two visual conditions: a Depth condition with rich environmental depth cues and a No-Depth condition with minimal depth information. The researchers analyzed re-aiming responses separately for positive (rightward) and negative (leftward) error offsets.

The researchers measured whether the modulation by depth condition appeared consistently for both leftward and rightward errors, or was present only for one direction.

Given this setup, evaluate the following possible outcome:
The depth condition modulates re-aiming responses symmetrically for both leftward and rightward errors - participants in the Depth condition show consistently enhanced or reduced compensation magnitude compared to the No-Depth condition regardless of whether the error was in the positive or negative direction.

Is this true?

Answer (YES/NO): YES